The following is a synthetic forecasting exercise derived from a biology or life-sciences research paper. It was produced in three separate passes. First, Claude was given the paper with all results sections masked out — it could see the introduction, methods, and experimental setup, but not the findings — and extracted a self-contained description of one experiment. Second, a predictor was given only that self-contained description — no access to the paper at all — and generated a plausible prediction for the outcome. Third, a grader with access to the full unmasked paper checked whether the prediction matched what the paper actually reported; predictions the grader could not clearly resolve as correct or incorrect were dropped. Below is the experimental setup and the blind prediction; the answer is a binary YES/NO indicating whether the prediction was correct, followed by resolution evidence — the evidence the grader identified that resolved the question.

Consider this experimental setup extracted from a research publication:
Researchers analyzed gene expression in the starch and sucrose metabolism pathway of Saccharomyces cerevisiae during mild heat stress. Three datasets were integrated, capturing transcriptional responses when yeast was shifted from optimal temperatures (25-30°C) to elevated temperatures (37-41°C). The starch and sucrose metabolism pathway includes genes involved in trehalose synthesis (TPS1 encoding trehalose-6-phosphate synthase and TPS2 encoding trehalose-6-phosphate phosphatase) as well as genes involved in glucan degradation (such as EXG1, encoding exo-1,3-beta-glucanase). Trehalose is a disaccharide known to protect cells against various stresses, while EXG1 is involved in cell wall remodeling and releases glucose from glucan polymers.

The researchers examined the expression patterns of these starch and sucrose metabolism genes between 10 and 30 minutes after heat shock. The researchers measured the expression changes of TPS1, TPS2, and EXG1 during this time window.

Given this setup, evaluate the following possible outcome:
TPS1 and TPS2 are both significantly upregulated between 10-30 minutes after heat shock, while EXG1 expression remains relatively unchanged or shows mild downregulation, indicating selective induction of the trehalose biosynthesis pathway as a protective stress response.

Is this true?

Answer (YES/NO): YES